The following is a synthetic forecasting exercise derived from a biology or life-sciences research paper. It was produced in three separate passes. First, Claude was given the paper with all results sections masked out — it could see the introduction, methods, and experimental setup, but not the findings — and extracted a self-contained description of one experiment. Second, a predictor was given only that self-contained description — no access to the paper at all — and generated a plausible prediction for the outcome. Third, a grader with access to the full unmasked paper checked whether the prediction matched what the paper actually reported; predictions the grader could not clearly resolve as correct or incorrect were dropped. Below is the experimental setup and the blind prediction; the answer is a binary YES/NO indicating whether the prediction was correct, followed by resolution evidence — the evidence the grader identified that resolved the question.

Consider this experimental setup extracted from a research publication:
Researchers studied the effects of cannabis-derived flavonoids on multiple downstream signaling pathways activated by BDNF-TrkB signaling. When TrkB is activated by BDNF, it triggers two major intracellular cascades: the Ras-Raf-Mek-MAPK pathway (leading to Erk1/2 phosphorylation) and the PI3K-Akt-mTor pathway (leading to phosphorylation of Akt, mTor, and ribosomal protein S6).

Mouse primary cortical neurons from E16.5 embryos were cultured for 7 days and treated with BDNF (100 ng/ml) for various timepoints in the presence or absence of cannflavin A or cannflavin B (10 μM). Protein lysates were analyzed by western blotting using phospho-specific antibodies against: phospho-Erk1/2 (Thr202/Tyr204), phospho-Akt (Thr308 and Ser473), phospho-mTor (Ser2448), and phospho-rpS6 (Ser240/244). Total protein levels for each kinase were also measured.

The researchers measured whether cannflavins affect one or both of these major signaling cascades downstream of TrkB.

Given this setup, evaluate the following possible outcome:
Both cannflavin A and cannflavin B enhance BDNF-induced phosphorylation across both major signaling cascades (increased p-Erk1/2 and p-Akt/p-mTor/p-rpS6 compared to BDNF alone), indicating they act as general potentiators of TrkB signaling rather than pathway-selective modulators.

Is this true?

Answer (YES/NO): NO